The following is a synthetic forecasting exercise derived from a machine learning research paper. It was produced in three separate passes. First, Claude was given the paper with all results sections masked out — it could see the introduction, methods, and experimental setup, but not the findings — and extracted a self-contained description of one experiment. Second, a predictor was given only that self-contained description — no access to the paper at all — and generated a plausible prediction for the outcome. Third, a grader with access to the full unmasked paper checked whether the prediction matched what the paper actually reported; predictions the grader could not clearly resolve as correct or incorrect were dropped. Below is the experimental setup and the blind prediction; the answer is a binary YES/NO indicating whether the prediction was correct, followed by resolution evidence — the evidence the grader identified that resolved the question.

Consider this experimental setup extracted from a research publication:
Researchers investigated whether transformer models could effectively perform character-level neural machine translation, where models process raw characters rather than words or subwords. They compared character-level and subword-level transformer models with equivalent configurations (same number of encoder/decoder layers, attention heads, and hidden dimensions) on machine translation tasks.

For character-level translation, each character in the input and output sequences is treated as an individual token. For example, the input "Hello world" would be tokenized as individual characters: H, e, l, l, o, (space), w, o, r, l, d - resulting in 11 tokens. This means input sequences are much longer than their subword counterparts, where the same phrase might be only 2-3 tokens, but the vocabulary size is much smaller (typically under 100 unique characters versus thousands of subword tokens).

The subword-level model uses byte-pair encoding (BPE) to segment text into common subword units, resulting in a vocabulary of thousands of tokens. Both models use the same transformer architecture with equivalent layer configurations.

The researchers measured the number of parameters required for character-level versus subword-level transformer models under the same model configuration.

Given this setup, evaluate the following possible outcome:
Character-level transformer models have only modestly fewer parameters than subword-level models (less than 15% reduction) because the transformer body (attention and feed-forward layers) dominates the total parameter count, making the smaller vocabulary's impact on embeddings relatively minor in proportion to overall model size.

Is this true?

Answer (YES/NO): NO